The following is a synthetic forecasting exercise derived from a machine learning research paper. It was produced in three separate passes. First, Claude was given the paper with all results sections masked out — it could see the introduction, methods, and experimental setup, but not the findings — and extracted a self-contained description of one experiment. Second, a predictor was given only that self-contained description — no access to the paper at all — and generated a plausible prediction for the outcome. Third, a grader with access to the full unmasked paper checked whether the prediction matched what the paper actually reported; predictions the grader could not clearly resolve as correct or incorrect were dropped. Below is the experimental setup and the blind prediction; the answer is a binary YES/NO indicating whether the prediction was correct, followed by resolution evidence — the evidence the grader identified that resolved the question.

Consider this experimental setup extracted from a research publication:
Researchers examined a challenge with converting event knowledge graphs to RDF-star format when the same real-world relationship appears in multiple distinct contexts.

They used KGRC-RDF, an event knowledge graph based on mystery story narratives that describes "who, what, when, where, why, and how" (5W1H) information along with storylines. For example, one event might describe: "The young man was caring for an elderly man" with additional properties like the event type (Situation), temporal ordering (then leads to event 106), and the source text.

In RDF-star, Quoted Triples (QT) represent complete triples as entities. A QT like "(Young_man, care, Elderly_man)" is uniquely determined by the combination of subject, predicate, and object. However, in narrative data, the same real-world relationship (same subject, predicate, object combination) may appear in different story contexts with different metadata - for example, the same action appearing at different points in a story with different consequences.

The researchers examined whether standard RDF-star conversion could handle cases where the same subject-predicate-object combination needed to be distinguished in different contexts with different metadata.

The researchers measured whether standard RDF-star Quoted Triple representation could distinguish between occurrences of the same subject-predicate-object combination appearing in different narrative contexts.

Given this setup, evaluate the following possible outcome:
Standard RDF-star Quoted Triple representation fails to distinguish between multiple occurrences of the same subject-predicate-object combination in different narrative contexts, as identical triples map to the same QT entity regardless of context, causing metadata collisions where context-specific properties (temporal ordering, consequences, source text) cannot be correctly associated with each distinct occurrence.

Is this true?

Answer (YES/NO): YES